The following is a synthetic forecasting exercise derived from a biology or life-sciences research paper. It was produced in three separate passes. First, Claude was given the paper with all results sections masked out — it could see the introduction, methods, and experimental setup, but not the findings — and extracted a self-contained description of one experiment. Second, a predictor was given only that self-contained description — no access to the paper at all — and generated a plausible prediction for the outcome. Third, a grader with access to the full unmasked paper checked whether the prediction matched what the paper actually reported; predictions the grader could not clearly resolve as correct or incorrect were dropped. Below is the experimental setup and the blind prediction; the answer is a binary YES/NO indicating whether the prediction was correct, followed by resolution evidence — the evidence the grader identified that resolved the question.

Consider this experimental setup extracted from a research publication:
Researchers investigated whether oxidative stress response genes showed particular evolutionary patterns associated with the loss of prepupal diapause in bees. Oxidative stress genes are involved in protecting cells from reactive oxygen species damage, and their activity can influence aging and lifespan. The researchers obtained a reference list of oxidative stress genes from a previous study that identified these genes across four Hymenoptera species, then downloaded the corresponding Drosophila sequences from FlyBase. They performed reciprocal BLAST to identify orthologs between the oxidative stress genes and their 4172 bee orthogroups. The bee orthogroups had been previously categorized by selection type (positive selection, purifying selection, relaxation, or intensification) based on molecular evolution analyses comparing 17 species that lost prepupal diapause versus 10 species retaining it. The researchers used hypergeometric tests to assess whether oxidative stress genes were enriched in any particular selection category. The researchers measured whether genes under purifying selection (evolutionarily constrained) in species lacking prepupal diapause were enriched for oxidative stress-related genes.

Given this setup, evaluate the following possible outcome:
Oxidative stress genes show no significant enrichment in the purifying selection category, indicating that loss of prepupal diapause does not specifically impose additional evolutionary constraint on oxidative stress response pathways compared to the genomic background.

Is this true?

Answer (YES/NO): YES